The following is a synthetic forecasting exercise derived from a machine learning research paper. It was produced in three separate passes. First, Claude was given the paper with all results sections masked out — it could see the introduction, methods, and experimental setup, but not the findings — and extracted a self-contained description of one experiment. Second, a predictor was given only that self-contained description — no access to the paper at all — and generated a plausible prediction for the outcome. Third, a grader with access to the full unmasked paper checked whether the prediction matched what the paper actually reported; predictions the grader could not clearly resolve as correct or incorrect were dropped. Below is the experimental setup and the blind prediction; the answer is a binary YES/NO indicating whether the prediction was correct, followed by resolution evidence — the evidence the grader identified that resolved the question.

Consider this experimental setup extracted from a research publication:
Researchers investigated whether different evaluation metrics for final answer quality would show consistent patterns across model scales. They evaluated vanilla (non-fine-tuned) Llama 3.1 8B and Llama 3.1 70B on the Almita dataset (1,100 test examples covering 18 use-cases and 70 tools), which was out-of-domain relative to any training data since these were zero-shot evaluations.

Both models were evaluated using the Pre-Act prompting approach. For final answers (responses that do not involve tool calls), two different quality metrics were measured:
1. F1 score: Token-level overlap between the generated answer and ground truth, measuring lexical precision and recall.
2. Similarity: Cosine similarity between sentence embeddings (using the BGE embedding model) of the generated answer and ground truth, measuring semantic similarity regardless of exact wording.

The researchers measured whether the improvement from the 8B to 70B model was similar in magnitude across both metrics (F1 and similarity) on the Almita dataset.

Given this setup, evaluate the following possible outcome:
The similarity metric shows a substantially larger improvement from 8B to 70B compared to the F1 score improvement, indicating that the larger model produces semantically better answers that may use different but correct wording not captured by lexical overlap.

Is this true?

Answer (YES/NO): NO